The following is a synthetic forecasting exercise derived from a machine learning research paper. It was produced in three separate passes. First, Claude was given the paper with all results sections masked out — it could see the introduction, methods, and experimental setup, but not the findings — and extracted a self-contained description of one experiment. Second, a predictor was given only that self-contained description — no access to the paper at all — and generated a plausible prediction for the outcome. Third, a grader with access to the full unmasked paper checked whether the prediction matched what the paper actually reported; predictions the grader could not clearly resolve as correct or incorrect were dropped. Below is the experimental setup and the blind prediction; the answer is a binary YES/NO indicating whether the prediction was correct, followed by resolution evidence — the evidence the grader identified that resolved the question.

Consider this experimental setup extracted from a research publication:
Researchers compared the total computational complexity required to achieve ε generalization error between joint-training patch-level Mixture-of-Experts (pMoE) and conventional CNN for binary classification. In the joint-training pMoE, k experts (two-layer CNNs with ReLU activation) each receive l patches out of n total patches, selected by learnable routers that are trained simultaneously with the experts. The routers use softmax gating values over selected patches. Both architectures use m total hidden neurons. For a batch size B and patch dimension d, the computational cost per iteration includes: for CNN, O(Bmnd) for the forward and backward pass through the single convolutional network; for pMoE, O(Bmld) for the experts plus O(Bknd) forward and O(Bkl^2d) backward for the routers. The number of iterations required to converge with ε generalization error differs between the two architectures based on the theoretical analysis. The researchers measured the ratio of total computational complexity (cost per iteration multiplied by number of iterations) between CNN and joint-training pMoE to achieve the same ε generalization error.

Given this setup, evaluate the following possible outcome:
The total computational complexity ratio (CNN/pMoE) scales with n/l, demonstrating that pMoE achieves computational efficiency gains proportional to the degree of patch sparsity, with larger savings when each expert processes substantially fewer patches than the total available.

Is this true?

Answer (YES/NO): NO